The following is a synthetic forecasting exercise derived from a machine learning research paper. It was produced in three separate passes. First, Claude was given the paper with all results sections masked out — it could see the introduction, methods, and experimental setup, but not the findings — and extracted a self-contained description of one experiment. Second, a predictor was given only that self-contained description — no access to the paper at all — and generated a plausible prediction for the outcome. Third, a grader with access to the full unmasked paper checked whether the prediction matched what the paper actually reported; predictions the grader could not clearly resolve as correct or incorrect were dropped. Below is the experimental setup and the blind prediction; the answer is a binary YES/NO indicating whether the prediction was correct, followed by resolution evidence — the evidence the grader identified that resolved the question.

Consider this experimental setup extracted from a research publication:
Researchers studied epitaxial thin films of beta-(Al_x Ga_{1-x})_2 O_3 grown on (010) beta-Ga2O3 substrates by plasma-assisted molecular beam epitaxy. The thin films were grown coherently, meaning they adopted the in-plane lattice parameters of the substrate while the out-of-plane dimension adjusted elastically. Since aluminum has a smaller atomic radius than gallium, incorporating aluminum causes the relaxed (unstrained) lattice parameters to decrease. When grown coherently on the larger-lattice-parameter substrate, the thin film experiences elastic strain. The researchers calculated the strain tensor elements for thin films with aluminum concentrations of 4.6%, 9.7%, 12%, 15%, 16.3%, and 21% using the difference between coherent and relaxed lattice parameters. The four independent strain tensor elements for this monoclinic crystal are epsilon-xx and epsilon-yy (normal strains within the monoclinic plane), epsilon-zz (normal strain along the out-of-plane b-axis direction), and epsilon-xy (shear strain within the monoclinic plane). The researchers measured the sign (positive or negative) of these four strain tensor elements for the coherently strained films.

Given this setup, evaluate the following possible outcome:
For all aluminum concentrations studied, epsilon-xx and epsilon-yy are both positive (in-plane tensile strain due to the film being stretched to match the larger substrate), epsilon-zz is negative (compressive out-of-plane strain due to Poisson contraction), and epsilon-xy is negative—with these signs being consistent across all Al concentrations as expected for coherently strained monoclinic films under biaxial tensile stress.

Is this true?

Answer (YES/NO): YES